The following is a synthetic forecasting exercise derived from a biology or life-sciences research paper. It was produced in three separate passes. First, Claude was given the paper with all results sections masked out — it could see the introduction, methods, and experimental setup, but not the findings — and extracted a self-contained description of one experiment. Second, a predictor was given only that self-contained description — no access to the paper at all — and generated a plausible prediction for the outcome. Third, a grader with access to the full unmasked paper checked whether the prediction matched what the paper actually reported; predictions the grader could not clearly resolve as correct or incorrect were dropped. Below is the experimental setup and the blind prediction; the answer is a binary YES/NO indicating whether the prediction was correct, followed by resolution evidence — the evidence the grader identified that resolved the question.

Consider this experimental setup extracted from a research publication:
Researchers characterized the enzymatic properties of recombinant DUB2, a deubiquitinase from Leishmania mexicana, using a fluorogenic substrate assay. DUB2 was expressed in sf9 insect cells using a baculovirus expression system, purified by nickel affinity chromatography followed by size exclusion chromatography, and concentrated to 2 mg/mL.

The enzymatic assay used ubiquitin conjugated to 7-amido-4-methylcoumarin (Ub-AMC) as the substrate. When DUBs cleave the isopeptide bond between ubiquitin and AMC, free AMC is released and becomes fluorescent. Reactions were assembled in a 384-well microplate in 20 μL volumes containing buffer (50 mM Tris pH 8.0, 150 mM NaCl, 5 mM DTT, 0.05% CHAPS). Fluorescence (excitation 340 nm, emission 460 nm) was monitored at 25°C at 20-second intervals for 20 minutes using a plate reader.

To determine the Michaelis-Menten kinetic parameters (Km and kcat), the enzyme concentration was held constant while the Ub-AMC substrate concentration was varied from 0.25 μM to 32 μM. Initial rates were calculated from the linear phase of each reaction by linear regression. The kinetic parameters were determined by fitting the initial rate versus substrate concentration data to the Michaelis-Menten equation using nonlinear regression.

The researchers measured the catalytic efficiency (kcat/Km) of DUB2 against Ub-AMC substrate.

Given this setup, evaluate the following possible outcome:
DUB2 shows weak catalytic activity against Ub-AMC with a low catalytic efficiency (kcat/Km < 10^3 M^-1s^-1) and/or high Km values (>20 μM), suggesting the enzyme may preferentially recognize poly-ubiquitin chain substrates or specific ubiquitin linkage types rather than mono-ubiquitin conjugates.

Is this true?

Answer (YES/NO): NO